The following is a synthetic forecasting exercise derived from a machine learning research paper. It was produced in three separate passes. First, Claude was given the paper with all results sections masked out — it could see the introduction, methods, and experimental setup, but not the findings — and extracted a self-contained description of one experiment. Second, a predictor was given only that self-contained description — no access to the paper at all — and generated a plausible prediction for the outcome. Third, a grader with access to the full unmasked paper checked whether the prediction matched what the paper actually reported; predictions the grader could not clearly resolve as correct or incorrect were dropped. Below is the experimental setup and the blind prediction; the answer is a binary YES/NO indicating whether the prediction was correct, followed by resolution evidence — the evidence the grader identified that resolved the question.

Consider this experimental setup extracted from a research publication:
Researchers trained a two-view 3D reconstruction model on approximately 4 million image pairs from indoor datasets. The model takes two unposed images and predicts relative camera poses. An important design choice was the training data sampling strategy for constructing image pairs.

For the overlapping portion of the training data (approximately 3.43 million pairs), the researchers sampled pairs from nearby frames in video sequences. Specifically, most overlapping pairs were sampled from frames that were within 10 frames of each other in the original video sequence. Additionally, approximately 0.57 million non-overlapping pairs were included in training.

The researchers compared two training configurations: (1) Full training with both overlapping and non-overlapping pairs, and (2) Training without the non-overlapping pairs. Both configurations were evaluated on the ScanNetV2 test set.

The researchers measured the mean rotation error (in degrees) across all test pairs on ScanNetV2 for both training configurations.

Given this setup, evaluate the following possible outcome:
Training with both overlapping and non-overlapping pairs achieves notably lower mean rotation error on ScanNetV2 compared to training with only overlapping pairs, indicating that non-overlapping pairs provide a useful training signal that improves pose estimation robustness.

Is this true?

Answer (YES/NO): YES